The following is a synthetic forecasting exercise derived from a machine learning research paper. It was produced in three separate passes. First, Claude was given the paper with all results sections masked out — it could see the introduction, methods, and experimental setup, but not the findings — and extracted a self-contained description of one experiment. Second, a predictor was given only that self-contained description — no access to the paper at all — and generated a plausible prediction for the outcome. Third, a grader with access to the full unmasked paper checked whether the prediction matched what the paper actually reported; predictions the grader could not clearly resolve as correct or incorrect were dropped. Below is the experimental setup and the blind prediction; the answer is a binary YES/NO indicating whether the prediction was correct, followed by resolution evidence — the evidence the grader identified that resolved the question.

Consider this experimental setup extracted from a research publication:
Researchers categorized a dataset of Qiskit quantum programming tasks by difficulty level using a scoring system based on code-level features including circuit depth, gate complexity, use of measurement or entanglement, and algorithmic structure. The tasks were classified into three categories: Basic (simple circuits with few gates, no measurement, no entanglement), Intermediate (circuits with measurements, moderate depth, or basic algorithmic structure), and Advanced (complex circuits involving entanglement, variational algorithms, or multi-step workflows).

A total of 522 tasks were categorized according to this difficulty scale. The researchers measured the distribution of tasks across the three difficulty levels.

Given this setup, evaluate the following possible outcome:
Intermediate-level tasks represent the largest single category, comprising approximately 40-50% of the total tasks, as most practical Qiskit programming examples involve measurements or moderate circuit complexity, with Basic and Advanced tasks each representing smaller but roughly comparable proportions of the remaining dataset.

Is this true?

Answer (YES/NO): NO